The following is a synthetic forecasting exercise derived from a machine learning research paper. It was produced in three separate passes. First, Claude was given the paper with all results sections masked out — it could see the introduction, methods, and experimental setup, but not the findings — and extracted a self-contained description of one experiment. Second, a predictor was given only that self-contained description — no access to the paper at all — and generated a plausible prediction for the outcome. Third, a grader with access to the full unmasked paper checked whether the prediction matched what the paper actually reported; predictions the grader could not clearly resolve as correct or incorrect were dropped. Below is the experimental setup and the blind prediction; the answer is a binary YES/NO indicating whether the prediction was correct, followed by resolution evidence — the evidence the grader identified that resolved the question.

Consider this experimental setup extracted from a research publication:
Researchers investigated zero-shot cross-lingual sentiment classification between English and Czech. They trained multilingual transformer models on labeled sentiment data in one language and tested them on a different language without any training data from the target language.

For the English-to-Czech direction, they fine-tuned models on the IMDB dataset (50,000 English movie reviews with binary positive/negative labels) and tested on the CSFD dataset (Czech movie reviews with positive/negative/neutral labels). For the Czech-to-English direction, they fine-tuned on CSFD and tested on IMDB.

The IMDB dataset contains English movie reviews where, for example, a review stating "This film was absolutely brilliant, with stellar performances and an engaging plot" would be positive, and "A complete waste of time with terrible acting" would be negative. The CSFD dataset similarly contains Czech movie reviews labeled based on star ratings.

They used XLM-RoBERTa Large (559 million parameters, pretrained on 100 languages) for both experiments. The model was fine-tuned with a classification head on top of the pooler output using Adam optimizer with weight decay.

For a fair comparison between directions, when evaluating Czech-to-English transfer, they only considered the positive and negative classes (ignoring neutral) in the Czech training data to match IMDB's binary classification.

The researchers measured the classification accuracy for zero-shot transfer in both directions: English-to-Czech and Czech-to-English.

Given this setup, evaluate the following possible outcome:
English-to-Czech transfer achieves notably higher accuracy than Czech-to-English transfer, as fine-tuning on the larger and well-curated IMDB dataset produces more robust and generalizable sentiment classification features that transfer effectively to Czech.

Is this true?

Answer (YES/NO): NO